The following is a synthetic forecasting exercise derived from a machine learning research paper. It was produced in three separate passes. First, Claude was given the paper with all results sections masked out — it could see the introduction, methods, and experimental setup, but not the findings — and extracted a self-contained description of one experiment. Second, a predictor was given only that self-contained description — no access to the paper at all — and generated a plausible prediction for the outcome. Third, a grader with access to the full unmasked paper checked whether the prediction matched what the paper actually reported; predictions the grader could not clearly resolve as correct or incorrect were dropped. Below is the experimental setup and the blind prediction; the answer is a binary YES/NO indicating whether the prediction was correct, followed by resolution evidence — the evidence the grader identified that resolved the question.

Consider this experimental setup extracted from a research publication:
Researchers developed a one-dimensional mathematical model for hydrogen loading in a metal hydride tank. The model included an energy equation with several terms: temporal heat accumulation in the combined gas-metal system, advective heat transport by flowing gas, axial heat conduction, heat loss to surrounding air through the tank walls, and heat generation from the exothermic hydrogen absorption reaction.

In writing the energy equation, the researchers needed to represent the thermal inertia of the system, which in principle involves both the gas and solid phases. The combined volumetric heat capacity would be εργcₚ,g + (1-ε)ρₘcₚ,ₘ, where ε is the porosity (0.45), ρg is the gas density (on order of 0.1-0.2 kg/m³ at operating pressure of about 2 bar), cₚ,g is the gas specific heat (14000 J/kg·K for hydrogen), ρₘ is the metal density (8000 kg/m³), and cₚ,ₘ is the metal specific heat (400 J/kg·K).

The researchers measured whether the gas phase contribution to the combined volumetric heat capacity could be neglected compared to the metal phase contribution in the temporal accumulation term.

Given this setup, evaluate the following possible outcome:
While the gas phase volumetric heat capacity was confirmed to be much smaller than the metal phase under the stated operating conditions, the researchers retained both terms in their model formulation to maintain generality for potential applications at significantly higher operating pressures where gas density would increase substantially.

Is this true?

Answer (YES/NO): NO